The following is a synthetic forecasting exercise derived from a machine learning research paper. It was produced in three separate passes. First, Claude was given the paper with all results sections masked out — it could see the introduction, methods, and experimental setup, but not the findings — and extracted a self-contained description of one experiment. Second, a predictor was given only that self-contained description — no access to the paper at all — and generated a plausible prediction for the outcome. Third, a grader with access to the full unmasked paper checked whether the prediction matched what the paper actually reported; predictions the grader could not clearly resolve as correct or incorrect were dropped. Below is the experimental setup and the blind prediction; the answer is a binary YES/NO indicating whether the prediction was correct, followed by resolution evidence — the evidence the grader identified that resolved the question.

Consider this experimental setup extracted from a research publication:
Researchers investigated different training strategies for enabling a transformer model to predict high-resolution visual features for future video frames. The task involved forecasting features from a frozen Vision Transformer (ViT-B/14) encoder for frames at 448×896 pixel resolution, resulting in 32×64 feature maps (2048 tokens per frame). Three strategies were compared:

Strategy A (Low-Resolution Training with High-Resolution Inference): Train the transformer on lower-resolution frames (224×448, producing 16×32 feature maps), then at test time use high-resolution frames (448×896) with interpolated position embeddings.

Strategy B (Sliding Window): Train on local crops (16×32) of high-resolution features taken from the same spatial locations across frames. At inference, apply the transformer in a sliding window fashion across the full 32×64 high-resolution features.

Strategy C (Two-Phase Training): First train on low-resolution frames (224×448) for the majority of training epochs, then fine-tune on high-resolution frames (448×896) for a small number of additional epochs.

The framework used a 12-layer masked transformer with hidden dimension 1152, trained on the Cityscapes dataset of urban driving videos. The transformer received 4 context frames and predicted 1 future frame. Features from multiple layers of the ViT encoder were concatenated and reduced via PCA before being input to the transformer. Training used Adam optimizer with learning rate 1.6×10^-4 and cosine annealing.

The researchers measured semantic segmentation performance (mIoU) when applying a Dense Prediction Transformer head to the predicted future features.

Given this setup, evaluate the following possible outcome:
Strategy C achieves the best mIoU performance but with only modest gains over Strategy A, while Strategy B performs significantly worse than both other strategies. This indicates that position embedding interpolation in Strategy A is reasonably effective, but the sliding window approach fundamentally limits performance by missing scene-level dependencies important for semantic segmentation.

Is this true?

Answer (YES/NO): NO